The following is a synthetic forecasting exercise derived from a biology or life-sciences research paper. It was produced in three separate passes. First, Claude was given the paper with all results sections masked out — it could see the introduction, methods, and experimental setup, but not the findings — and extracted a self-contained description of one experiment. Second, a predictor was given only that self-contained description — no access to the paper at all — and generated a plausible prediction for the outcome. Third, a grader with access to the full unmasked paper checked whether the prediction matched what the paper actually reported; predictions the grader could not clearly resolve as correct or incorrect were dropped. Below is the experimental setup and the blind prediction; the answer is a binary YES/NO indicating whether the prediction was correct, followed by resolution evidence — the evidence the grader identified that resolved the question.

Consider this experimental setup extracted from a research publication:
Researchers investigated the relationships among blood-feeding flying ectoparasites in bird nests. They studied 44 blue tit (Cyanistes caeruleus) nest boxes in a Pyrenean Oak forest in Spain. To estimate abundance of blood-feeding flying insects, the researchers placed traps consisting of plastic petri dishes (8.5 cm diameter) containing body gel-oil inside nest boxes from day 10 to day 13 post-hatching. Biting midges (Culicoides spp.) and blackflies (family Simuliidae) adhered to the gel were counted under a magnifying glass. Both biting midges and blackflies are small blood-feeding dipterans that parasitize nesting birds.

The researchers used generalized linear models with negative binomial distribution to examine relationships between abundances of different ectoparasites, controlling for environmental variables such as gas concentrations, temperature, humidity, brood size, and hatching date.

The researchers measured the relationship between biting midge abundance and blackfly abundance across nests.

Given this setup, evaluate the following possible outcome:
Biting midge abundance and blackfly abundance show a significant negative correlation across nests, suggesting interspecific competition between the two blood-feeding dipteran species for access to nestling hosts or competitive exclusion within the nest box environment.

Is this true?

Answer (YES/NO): NO